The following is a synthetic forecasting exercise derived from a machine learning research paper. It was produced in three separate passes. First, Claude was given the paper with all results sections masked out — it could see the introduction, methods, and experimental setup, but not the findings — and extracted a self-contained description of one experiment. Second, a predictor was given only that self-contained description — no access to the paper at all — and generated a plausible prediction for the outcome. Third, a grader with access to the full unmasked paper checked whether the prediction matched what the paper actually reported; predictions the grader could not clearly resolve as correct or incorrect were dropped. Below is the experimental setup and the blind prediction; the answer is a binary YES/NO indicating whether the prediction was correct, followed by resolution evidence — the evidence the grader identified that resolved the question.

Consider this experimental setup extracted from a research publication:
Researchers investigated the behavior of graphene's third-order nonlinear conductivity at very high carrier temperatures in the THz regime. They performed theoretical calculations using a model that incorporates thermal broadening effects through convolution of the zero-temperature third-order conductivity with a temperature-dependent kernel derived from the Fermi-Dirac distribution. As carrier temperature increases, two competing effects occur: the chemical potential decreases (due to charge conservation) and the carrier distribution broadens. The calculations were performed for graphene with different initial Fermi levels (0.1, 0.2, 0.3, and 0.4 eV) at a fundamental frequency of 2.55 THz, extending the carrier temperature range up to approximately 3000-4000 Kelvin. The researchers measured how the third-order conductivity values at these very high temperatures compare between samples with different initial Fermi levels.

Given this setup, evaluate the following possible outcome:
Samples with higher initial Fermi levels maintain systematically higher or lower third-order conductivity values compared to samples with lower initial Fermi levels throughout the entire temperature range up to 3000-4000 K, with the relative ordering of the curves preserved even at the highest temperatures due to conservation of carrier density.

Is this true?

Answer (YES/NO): NO